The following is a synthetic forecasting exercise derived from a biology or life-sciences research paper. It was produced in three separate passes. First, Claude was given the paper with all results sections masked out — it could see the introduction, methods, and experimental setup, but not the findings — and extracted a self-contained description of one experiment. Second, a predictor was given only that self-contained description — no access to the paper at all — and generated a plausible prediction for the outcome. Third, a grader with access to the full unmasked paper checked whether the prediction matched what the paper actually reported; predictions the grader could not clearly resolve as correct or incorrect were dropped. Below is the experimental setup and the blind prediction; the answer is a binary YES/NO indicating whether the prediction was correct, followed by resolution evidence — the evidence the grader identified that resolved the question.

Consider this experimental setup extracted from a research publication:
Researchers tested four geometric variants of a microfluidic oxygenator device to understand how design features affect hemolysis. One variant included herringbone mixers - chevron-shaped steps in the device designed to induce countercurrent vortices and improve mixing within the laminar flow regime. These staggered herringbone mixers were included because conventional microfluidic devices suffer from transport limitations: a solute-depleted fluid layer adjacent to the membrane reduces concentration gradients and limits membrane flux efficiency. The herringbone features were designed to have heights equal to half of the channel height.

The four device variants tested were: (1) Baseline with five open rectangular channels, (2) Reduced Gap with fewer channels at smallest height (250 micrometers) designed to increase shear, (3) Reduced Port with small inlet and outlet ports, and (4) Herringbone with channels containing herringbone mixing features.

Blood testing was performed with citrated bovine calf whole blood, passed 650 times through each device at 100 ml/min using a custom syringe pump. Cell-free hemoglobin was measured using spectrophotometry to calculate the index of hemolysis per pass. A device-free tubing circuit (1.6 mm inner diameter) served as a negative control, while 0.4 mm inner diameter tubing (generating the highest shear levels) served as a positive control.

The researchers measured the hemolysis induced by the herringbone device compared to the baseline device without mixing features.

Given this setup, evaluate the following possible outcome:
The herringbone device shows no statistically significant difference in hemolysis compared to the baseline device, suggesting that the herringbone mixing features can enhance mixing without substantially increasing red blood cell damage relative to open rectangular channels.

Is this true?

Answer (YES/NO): YES